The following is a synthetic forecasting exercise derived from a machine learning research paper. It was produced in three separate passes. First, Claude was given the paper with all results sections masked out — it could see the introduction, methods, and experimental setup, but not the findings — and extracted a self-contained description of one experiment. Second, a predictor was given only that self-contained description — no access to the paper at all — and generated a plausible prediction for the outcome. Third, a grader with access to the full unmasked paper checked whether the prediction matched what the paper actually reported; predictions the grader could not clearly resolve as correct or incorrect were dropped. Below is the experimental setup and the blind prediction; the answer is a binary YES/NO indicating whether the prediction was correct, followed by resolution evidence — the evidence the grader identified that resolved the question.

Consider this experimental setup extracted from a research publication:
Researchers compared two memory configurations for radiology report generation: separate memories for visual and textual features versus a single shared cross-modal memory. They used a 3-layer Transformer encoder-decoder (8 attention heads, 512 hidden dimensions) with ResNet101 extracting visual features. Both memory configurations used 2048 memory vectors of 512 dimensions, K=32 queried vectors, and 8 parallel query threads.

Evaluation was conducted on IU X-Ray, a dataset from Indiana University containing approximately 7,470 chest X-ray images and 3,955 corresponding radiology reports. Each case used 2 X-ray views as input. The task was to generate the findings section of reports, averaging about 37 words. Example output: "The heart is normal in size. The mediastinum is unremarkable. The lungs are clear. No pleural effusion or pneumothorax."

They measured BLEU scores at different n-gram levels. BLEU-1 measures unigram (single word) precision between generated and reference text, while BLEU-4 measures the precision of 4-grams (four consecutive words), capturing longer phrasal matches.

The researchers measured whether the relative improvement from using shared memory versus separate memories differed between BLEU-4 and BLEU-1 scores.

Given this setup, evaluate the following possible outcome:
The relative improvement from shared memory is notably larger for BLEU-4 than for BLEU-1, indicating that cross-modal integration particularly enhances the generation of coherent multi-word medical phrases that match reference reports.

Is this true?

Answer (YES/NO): YES